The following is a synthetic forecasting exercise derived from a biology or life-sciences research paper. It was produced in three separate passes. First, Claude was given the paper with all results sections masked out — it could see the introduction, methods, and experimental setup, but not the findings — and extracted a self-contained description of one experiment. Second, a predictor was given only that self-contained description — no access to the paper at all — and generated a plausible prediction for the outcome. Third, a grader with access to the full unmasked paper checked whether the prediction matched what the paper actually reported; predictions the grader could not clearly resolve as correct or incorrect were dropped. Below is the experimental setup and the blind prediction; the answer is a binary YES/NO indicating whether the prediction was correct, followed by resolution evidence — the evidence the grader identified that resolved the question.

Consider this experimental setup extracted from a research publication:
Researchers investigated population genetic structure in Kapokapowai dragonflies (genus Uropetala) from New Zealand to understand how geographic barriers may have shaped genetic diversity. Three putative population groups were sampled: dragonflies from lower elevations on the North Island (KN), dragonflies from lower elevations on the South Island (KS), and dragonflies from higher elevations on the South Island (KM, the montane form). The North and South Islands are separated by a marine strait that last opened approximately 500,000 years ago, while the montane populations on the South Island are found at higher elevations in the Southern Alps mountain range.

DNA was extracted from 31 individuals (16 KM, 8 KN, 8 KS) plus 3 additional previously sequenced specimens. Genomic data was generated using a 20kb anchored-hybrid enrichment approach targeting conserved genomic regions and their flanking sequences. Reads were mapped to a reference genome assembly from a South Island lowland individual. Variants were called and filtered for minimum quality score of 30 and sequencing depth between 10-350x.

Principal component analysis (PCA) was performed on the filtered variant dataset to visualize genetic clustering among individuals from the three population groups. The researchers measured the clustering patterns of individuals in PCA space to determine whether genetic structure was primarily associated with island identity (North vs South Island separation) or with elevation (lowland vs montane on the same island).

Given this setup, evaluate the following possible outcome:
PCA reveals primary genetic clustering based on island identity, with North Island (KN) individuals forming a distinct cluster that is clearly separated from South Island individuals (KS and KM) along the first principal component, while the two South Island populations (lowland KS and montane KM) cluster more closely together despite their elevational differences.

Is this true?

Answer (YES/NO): NO